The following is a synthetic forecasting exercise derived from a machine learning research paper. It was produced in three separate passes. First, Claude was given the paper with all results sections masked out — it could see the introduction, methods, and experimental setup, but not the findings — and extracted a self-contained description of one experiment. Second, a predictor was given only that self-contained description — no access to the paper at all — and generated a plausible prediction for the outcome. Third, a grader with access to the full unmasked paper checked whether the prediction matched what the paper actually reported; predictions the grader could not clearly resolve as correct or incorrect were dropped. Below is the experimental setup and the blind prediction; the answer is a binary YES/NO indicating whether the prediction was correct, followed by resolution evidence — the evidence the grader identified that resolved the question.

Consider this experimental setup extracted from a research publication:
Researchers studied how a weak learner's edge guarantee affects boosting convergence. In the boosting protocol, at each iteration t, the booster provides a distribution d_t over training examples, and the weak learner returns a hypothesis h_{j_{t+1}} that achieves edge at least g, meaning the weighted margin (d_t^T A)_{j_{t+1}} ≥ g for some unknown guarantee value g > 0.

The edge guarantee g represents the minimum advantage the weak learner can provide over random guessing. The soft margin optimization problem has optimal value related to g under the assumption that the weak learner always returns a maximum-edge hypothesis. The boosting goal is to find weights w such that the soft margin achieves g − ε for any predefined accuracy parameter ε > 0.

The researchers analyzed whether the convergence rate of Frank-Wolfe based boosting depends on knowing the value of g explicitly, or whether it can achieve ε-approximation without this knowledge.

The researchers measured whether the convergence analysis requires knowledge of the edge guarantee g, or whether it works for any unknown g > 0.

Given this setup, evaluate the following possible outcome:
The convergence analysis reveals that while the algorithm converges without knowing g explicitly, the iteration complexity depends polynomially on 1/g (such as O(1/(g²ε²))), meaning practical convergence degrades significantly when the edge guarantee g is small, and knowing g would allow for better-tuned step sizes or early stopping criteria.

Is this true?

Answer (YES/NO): NO